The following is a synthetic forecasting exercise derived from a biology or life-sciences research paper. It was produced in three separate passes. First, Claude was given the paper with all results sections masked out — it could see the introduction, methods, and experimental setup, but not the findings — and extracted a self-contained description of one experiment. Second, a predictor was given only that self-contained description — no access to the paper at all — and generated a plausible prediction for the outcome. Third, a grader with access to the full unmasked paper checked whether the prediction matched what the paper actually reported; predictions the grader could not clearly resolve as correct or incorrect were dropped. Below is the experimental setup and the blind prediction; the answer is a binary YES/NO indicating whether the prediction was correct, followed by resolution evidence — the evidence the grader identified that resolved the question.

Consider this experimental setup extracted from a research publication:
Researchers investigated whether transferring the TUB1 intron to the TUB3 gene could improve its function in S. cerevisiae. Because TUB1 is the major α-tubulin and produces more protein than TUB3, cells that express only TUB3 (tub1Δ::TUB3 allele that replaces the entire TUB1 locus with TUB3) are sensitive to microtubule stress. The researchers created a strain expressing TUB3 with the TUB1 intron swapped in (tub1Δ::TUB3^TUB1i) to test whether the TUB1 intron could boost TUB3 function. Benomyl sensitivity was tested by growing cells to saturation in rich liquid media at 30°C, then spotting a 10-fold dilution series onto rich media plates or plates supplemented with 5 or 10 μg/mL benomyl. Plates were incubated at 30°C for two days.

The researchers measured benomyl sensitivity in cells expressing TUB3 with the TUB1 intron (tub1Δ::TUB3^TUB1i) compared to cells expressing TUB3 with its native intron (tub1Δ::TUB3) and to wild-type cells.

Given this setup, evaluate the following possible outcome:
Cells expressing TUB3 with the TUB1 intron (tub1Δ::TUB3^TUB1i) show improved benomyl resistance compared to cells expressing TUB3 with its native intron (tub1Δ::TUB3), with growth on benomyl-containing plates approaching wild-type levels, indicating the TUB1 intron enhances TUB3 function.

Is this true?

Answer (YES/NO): NO